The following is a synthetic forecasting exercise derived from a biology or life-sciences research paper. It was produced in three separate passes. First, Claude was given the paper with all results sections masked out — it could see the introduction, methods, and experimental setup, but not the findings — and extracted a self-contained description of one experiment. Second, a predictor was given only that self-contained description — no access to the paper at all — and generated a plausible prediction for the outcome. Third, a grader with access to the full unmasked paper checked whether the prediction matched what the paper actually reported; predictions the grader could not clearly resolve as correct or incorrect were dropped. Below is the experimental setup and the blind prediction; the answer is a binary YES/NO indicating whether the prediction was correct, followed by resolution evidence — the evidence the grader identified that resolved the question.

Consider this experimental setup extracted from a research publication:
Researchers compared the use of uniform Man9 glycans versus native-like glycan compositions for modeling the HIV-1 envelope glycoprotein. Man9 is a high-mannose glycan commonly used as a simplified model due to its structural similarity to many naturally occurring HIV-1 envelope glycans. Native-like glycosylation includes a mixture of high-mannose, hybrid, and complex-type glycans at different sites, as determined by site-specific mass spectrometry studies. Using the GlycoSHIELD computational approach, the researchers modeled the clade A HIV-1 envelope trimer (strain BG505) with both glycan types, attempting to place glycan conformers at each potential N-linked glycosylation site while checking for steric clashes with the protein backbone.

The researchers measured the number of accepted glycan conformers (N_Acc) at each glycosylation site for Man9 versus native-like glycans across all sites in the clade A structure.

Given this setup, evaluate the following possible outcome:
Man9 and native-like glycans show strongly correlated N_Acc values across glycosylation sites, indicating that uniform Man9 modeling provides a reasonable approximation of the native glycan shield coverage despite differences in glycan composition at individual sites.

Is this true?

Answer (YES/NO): YES